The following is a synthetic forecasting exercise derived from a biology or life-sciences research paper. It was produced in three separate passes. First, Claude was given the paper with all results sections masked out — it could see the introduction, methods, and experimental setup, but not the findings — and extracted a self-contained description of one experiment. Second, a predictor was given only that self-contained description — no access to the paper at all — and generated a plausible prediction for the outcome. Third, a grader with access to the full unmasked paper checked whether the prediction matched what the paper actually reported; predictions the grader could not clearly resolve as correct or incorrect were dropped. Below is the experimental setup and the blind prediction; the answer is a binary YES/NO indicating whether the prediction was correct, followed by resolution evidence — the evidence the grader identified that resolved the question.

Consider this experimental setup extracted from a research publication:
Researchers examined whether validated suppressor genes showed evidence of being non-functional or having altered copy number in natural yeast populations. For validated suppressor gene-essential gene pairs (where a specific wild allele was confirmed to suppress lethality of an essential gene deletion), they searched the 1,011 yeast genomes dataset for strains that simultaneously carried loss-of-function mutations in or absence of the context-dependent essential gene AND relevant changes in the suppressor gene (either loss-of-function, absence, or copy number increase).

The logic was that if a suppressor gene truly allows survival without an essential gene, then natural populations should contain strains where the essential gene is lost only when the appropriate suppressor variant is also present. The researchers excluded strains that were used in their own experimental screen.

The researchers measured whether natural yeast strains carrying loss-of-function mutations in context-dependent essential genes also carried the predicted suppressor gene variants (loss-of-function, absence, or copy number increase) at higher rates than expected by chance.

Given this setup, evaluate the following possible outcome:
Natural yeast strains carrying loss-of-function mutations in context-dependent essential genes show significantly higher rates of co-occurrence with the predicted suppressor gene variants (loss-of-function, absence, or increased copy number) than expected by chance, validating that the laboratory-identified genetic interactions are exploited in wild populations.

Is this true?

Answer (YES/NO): YES